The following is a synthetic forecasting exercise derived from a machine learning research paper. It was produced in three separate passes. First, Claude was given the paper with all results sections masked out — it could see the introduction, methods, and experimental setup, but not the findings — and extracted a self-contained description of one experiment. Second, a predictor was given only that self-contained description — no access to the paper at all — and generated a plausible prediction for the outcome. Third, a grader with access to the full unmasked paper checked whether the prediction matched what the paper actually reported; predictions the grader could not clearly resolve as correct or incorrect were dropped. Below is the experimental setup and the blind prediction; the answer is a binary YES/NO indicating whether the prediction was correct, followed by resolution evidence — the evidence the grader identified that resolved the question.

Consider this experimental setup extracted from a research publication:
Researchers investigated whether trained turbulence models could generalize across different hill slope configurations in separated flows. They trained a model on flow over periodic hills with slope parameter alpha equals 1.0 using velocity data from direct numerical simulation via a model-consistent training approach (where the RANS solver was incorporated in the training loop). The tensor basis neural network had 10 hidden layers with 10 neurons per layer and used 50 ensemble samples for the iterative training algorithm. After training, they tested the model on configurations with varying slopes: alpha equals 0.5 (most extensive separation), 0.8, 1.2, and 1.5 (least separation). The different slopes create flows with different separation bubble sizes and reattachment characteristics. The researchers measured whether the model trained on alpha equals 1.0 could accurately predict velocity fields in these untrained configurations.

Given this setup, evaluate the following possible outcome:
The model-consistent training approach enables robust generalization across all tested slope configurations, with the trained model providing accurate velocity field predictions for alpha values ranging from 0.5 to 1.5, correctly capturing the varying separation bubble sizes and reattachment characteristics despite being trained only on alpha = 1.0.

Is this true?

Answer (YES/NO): NO